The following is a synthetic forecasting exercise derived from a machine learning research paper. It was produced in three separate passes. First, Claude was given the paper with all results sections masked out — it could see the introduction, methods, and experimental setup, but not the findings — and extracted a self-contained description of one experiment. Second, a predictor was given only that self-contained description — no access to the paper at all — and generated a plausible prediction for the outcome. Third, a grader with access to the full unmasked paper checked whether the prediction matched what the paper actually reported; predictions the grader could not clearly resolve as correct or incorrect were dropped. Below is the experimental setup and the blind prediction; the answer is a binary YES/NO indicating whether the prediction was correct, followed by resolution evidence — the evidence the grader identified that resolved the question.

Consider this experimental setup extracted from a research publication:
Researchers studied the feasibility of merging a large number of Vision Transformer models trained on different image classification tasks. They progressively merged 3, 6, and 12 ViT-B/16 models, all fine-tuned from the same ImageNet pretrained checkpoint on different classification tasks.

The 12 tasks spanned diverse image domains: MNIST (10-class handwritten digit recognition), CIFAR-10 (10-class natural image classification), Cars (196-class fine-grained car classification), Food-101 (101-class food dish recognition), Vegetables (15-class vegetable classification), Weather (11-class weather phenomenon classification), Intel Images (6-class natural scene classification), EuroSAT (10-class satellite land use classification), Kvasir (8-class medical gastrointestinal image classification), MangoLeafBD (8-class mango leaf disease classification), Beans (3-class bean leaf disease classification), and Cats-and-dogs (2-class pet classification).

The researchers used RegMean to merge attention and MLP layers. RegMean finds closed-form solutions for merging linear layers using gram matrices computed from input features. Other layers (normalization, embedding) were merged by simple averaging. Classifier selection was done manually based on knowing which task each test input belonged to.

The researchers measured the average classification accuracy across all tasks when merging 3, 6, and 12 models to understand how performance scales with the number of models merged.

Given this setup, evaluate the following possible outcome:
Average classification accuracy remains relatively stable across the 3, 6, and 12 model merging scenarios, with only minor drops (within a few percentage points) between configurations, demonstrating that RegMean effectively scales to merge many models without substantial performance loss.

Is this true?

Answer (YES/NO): NO